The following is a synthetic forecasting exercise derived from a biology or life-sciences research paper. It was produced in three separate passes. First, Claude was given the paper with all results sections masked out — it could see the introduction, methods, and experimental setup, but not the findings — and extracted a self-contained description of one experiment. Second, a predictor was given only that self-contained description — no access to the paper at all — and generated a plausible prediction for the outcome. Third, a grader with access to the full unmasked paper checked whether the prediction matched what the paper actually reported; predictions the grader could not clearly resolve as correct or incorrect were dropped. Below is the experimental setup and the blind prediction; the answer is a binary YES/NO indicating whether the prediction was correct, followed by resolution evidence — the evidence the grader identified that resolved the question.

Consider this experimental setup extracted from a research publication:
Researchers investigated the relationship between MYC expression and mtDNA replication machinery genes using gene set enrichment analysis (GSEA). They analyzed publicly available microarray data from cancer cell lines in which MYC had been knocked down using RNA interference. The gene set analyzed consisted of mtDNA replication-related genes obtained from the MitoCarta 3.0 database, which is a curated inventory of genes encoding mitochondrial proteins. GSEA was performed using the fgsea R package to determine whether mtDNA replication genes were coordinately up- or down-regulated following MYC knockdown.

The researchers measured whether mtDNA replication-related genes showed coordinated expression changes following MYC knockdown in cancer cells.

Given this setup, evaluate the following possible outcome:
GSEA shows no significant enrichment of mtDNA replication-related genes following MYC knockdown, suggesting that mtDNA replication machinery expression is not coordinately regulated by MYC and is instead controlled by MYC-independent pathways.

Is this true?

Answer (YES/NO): NO